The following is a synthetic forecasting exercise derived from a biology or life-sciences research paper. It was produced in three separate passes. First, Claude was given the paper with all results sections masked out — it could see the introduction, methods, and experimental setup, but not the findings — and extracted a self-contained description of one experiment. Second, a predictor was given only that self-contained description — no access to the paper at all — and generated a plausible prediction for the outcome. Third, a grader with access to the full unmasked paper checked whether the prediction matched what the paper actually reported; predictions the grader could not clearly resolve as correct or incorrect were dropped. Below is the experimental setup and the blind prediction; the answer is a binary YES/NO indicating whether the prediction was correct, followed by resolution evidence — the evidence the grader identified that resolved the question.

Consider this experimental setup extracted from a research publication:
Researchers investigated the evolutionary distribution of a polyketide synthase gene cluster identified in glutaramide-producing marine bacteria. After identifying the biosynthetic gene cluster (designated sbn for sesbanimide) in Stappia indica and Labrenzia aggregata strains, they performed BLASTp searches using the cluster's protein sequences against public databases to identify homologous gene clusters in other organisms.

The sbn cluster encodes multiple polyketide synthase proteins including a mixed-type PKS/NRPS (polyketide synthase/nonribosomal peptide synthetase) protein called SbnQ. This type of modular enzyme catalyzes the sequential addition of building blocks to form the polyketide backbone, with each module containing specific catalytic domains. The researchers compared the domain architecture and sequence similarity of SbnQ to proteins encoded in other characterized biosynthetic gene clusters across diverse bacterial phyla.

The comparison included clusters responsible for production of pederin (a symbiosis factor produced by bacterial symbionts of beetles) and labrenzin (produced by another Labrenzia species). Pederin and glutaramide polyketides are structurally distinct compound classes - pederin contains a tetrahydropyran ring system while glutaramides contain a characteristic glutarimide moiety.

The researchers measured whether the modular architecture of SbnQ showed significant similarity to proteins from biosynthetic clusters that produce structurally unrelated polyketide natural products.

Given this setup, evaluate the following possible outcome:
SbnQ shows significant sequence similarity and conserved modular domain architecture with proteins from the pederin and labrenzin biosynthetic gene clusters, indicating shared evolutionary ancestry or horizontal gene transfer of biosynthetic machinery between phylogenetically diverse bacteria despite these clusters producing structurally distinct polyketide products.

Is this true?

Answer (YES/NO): YES